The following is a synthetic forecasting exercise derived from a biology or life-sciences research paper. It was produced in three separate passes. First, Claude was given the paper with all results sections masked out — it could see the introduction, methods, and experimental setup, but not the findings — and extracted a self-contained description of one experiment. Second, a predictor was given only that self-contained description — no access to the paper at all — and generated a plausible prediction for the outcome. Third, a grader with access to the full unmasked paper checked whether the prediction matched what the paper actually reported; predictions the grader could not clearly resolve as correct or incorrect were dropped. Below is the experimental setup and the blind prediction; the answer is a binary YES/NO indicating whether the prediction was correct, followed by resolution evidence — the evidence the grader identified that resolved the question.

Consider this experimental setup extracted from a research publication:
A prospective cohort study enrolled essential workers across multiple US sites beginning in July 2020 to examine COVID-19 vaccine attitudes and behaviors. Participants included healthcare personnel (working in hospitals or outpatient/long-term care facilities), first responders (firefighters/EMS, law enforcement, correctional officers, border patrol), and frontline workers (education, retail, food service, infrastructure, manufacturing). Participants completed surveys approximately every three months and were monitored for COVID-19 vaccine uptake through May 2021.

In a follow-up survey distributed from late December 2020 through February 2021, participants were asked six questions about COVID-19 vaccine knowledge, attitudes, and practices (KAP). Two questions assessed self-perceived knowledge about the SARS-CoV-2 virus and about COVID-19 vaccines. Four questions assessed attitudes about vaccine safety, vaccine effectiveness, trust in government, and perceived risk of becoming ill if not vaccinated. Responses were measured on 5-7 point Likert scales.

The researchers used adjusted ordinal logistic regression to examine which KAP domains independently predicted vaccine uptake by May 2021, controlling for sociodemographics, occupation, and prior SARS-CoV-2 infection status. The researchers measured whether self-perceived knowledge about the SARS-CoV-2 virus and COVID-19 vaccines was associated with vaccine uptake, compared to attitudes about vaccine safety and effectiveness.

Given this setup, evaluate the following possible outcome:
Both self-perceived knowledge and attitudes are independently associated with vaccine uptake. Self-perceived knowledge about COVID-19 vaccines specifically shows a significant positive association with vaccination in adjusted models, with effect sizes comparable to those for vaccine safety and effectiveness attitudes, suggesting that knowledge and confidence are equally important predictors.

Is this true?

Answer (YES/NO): NO